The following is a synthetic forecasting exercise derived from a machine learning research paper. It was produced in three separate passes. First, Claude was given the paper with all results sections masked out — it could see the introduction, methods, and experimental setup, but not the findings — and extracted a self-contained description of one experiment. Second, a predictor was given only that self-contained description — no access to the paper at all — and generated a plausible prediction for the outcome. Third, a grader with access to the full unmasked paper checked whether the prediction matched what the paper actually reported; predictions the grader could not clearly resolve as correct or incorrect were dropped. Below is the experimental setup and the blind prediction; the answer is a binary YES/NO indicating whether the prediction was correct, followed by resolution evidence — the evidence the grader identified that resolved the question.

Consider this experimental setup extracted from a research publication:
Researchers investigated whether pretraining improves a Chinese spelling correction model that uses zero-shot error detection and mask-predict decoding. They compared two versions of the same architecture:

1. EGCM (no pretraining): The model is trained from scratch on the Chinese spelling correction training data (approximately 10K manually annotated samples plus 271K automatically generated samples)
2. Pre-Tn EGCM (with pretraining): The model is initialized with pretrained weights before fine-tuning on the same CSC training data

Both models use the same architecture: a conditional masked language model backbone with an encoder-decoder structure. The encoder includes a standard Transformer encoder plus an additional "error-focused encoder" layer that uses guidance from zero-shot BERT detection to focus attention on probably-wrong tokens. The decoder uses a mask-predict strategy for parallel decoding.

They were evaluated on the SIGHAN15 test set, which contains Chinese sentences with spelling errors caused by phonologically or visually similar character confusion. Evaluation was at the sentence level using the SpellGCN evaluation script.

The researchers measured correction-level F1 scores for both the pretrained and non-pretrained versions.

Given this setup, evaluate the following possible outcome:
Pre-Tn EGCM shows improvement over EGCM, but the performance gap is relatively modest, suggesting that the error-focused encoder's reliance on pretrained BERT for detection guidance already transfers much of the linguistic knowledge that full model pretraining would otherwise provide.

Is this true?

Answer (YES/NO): NO